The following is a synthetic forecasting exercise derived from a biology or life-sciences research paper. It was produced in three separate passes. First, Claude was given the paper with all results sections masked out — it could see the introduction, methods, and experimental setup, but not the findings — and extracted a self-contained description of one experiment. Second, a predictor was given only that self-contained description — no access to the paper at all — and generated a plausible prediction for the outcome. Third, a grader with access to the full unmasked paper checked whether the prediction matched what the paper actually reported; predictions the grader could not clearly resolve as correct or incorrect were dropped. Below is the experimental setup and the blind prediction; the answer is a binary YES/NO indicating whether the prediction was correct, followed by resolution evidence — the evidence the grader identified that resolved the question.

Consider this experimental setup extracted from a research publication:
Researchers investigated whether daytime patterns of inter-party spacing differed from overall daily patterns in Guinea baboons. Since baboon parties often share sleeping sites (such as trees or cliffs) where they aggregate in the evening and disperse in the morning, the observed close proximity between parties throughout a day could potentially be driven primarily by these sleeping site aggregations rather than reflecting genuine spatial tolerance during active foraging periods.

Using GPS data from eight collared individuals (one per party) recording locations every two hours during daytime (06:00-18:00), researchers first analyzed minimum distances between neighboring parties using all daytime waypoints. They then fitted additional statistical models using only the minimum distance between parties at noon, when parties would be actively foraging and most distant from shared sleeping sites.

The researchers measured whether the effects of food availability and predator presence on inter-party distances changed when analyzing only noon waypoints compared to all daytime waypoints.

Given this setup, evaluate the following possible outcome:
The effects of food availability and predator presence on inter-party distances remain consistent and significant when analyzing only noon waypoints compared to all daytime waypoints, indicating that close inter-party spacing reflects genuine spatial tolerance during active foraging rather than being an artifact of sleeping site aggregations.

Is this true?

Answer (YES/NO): NO